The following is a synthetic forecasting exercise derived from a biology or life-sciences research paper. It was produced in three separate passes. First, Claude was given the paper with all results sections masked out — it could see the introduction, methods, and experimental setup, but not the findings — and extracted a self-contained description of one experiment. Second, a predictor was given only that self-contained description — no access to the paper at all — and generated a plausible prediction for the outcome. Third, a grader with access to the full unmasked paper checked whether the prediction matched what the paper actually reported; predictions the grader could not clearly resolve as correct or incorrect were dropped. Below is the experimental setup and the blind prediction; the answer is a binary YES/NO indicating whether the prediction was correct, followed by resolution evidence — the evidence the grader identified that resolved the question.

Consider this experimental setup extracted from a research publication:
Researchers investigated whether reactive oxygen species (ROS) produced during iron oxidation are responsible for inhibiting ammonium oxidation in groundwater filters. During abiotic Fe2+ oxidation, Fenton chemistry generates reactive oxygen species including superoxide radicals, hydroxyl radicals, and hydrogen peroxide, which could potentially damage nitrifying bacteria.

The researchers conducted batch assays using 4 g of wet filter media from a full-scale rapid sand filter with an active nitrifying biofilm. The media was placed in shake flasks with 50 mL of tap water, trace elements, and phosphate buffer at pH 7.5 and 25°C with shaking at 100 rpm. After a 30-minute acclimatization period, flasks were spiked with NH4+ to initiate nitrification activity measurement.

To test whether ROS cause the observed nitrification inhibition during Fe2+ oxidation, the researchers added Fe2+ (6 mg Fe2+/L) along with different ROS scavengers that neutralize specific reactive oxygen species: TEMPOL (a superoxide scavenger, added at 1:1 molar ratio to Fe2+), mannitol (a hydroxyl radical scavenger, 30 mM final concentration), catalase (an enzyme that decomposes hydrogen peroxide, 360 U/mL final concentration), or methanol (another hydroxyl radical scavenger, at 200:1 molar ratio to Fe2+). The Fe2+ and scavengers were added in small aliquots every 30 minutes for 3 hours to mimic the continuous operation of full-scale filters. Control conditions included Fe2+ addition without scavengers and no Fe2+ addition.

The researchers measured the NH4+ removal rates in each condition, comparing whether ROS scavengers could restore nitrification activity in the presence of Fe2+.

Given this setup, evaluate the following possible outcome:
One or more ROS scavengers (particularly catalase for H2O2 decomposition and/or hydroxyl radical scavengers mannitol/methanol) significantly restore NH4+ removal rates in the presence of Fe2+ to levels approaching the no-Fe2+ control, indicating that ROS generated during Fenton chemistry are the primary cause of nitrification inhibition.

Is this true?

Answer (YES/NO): NO